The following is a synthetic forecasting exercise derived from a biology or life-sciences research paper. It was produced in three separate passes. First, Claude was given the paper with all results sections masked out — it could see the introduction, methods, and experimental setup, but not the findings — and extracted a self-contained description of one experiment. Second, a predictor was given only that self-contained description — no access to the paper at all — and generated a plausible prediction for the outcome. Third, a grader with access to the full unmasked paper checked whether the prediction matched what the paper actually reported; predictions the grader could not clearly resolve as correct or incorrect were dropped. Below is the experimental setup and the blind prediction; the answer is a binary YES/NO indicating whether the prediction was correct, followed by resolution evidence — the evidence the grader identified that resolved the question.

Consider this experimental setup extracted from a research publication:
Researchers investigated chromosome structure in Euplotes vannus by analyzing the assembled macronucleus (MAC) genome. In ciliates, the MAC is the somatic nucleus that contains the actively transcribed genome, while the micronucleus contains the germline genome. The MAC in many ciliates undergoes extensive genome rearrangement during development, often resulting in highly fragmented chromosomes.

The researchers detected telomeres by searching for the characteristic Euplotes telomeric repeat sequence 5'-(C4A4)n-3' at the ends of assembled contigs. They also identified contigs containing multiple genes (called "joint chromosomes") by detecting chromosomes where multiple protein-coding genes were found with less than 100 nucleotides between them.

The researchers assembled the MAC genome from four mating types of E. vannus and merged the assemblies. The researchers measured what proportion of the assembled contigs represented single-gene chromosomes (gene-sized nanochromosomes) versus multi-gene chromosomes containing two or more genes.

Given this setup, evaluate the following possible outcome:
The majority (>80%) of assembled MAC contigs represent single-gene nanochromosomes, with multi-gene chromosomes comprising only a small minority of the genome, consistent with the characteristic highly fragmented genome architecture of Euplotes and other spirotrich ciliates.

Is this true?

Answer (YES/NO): YES